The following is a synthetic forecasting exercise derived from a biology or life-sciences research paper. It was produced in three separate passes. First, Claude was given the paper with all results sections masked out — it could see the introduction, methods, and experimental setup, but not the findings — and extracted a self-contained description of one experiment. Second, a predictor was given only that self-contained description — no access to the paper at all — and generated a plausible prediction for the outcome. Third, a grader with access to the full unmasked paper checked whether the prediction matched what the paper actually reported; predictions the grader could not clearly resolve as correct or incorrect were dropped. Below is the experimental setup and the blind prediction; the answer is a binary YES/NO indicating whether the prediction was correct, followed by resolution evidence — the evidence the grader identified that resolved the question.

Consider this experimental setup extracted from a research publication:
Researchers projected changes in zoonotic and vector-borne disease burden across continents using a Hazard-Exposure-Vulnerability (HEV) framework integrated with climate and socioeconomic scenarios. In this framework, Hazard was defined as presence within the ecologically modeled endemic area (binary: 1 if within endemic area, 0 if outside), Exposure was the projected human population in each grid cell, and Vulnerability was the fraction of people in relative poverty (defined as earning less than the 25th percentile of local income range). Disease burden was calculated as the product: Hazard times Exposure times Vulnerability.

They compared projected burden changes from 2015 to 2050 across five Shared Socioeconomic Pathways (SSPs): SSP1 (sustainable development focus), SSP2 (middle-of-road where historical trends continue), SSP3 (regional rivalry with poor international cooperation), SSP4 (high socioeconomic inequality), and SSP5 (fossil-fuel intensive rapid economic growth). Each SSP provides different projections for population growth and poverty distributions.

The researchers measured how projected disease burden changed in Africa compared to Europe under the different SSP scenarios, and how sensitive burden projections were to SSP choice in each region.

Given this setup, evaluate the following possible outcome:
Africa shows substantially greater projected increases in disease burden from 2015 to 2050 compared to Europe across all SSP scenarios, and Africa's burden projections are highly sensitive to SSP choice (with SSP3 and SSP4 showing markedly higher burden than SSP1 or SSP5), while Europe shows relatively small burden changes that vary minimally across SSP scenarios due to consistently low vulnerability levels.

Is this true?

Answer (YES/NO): NO